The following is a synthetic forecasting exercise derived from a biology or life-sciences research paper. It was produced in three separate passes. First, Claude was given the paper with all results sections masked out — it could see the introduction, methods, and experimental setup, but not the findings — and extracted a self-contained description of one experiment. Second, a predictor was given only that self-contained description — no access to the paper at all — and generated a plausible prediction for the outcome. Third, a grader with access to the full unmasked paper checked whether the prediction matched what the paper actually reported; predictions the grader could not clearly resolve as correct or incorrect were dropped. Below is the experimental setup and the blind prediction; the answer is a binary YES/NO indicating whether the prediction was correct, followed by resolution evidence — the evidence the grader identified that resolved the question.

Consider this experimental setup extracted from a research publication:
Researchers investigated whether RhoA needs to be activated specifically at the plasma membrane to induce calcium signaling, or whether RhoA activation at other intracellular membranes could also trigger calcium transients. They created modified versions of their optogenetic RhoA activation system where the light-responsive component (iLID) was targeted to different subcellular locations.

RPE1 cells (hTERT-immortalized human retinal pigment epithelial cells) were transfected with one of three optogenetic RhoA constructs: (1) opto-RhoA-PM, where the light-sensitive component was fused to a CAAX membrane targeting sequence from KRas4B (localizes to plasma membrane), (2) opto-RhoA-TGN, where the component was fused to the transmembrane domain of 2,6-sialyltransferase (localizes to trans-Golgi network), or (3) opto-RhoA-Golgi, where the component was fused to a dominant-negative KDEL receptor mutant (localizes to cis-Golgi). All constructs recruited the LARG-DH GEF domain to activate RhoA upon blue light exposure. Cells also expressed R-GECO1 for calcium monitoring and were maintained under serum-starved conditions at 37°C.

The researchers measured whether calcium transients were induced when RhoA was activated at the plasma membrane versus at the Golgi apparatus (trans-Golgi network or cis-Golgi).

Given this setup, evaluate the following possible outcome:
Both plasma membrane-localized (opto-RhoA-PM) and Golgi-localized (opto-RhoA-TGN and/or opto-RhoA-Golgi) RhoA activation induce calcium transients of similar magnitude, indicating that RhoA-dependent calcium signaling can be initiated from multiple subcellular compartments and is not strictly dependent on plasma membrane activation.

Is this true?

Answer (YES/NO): NO